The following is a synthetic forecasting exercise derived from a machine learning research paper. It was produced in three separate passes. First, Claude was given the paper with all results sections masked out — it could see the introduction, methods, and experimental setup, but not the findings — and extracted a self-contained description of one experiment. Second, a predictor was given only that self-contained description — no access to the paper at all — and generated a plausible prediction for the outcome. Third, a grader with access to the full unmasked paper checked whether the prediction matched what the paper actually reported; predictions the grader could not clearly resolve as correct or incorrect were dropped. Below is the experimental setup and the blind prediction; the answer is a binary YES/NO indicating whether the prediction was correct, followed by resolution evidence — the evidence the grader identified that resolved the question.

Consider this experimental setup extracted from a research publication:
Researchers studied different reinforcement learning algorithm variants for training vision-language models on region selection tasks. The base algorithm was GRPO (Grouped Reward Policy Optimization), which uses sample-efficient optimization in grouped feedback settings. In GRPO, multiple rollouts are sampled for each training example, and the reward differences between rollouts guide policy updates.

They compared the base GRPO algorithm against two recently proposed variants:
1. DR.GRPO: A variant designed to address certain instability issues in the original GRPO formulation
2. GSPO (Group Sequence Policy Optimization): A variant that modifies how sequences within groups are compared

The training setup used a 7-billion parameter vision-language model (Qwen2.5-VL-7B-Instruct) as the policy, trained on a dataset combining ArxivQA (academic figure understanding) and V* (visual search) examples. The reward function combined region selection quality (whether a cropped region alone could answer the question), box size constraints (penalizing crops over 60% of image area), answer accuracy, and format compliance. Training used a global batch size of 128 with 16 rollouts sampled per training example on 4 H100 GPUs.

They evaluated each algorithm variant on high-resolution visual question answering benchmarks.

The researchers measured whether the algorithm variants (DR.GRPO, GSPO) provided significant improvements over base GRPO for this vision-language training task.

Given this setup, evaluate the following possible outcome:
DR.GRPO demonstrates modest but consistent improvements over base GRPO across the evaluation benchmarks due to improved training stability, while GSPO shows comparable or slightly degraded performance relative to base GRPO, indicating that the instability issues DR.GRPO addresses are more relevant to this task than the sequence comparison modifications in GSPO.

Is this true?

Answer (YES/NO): NO